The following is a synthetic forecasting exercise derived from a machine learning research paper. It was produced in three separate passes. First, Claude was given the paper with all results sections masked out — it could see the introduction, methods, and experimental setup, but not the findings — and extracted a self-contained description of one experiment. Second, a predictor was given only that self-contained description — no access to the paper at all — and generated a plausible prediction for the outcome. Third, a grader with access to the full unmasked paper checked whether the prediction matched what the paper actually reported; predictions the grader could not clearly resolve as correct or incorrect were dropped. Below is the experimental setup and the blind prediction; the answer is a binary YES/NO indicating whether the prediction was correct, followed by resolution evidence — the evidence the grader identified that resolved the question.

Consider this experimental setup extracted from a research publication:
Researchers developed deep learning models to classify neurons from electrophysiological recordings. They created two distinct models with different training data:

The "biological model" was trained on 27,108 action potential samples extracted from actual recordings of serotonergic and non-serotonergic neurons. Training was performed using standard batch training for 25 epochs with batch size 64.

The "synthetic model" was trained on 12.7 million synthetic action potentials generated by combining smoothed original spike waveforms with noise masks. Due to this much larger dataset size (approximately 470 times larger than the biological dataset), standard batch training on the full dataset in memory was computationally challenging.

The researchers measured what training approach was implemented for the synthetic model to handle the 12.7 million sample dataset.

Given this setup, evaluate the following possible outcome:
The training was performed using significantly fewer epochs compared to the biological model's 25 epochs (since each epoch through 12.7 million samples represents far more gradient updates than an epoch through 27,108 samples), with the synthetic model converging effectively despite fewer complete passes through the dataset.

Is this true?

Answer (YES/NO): NO